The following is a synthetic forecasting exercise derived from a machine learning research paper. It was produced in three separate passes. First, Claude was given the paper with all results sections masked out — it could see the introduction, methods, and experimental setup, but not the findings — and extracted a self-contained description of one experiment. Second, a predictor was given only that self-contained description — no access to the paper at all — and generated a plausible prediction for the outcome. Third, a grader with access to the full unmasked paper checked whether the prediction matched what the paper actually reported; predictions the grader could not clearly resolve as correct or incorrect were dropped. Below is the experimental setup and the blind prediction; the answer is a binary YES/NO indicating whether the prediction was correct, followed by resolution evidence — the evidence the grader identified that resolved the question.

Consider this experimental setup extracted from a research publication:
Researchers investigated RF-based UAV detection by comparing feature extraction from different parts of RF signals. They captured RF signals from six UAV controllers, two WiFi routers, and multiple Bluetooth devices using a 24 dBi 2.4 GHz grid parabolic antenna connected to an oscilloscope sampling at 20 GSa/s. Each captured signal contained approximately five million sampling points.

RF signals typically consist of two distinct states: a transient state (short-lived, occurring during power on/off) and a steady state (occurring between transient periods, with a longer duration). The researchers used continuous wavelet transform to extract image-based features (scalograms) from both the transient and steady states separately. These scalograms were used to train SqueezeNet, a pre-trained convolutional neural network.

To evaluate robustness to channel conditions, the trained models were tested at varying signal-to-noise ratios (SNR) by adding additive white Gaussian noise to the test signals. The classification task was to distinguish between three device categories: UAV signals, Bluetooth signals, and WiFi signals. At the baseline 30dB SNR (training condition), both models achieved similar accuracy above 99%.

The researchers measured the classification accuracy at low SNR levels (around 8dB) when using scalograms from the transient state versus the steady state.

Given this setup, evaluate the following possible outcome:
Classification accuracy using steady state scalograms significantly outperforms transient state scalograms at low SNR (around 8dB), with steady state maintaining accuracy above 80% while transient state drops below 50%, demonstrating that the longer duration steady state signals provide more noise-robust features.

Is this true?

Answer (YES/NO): NO